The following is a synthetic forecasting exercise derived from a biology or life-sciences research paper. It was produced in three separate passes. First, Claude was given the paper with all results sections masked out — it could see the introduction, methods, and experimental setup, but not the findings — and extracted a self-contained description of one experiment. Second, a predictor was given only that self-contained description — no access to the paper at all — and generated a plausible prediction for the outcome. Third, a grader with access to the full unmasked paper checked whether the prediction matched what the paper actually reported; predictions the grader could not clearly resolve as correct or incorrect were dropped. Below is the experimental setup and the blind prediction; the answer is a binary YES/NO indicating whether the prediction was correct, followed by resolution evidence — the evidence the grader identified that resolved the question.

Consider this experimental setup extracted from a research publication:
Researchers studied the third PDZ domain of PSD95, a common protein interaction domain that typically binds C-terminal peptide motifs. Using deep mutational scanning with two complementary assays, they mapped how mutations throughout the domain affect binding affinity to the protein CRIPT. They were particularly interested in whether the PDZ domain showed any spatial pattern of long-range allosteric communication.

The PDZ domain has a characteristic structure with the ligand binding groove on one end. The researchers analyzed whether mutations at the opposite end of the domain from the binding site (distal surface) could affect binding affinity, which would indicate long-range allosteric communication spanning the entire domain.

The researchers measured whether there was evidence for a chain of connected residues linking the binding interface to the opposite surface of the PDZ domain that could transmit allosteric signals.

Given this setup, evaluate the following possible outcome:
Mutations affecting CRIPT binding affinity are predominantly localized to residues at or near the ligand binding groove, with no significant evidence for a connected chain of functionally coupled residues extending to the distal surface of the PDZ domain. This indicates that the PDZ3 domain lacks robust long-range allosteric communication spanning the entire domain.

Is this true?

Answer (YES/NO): NO